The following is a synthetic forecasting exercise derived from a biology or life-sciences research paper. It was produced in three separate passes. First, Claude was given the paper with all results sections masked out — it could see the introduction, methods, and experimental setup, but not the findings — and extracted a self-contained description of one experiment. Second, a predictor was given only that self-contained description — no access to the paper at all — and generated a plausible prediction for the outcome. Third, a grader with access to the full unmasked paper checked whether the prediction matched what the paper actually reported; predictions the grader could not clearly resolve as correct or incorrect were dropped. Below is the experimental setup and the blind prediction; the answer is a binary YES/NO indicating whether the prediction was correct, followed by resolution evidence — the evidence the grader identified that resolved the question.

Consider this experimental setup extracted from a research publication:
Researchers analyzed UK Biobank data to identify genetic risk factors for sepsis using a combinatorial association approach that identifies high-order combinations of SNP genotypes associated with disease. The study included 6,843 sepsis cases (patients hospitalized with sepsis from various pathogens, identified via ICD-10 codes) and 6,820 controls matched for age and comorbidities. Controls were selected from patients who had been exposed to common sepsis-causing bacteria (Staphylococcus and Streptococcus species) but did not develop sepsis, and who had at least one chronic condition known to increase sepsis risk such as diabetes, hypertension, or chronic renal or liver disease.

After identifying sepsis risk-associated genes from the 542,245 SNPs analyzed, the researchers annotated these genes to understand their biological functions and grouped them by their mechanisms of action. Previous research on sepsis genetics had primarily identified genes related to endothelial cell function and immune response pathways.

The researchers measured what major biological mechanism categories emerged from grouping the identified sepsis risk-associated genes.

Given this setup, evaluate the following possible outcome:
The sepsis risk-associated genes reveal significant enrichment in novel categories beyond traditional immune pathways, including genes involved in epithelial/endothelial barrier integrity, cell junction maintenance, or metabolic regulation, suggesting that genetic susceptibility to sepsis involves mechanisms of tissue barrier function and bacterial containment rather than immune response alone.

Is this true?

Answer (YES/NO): NO